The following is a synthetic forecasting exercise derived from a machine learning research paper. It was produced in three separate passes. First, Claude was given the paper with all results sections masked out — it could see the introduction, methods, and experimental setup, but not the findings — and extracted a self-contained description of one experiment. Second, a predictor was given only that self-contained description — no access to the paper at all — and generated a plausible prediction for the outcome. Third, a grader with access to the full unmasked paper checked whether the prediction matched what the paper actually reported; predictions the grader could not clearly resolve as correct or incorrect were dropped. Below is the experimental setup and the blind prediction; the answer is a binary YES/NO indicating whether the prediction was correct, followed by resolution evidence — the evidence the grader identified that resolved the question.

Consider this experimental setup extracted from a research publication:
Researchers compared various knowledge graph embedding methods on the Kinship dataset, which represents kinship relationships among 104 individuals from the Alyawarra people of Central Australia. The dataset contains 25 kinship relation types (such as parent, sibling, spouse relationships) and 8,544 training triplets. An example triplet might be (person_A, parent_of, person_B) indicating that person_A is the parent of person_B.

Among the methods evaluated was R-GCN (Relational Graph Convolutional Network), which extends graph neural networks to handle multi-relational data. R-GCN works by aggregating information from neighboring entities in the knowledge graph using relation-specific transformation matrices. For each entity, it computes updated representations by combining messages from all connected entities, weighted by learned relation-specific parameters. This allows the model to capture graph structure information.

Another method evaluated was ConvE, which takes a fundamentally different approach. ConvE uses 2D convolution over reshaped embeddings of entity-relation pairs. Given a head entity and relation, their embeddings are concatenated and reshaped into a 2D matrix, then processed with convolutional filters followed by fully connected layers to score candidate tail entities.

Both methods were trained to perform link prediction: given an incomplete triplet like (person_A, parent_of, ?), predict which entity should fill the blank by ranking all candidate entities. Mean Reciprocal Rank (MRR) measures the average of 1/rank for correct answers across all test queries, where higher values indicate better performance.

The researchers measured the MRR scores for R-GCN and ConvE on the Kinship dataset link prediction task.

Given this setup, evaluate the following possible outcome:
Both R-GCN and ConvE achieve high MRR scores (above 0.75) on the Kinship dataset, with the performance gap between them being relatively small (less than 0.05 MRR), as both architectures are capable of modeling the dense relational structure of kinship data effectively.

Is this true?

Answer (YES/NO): NO